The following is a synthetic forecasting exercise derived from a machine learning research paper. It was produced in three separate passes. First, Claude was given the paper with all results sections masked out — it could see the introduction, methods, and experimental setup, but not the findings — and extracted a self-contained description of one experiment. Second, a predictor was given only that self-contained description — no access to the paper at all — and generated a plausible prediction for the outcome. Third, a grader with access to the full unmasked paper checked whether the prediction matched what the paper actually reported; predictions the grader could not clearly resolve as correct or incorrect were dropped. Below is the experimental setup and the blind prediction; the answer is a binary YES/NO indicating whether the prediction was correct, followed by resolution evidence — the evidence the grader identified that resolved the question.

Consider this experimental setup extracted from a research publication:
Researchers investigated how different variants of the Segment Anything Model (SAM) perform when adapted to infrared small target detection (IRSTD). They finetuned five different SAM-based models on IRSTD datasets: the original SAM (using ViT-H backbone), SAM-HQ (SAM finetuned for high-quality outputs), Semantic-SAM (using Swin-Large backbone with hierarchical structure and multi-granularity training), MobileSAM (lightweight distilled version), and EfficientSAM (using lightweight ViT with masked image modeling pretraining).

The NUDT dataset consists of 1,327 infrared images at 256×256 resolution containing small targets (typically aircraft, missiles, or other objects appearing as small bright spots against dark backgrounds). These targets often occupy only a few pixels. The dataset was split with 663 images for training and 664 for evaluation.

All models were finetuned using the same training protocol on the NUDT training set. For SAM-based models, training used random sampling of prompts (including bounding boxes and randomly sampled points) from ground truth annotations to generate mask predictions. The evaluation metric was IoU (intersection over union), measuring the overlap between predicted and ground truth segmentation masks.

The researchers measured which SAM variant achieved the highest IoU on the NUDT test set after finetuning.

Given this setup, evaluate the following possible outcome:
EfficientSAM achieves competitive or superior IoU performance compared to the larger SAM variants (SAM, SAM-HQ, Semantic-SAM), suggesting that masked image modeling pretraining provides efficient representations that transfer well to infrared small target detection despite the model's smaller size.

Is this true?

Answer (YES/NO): NO